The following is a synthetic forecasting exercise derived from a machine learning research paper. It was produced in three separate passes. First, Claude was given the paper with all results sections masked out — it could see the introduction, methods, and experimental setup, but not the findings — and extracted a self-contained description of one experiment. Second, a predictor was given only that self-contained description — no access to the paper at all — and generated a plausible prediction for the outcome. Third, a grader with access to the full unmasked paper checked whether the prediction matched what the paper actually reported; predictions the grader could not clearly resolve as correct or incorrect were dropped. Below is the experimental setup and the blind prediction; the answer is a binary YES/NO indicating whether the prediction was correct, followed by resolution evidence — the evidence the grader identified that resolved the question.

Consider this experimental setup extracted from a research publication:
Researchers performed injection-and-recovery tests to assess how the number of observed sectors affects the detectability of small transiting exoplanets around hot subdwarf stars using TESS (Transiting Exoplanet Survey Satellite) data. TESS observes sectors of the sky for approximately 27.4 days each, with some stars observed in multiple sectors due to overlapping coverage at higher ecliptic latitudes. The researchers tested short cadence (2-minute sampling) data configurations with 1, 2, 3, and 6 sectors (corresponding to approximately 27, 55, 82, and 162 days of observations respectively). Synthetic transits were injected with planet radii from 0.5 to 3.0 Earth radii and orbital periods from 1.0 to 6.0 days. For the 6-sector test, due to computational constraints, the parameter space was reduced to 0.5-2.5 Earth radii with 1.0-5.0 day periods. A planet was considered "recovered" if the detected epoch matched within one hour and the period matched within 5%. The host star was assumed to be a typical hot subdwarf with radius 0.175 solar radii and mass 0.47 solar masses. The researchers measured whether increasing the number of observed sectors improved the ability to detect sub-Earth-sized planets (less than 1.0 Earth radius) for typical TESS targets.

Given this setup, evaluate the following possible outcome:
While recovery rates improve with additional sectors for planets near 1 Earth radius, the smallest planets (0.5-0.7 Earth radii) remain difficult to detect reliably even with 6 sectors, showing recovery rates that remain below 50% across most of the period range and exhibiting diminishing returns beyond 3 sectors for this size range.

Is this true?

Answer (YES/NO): NO